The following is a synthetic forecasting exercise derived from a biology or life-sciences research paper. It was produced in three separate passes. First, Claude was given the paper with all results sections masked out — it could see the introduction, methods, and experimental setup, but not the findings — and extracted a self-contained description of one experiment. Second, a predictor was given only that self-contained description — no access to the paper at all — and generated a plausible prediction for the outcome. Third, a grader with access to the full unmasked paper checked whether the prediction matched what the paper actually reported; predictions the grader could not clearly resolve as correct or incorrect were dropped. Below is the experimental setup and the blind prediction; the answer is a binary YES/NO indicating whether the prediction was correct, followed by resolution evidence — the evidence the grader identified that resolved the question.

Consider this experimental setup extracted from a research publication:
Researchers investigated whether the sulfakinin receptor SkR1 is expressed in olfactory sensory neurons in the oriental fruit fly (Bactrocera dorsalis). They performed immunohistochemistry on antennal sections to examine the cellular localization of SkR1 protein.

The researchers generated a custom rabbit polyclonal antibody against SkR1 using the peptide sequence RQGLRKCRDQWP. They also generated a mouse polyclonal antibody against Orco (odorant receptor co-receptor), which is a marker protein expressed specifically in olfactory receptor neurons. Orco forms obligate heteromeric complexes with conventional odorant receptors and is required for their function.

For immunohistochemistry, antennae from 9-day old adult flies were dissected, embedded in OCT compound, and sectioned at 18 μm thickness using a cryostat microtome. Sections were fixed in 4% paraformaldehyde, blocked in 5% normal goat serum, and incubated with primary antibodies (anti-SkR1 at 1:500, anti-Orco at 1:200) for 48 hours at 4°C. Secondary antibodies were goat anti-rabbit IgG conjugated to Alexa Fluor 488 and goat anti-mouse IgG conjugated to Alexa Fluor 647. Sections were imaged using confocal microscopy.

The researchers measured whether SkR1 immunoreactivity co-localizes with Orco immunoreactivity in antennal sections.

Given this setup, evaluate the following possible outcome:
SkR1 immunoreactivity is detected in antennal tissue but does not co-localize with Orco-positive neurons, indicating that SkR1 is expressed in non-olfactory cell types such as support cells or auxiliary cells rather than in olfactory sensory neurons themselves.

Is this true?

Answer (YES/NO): NO